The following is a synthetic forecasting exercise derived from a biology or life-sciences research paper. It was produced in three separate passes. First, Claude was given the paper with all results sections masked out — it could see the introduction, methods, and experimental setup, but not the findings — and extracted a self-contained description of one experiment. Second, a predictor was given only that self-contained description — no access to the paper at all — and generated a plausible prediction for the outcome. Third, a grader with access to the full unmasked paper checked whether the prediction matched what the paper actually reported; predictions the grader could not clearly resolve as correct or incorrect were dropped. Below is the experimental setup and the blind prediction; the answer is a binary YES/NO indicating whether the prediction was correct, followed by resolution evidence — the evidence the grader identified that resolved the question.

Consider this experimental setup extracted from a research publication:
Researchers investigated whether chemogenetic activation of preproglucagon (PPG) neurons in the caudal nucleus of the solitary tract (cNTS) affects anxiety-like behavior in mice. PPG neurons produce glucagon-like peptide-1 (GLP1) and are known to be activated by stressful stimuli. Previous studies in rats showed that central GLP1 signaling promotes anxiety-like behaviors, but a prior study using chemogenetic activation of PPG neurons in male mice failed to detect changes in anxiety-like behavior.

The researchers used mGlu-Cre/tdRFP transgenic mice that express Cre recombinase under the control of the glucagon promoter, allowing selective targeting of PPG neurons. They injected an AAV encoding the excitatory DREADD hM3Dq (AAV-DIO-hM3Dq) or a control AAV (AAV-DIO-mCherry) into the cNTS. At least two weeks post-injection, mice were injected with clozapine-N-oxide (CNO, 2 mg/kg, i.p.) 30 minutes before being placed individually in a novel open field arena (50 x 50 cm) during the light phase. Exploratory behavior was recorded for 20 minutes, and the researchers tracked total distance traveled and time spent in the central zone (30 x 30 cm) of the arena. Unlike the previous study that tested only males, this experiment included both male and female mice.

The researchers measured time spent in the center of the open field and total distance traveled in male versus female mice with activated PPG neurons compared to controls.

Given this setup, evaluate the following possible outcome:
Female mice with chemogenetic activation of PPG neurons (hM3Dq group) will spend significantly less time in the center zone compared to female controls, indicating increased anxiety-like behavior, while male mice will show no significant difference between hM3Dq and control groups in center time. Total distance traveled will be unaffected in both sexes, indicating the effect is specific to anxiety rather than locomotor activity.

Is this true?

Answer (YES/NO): NO